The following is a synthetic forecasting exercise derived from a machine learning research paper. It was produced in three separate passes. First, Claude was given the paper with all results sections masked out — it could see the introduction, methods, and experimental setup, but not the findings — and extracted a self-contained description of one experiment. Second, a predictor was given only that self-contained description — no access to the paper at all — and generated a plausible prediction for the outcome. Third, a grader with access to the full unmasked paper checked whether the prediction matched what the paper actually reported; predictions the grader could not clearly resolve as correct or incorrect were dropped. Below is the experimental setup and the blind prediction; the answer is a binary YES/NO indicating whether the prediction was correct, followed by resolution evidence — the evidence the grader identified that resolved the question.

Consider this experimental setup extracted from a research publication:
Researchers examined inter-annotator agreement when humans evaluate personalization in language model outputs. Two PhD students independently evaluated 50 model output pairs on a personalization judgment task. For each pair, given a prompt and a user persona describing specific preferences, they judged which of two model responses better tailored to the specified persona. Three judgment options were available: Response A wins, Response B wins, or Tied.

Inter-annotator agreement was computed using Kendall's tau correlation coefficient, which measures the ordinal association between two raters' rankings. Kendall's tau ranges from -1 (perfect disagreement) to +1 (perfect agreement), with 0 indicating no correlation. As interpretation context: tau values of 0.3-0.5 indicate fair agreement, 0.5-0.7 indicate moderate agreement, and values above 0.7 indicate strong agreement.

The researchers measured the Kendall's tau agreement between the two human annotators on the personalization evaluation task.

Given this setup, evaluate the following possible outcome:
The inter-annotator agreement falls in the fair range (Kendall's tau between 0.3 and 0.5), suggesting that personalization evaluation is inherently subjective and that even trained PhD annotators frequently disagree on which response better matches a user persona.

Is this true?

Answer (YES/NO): NO